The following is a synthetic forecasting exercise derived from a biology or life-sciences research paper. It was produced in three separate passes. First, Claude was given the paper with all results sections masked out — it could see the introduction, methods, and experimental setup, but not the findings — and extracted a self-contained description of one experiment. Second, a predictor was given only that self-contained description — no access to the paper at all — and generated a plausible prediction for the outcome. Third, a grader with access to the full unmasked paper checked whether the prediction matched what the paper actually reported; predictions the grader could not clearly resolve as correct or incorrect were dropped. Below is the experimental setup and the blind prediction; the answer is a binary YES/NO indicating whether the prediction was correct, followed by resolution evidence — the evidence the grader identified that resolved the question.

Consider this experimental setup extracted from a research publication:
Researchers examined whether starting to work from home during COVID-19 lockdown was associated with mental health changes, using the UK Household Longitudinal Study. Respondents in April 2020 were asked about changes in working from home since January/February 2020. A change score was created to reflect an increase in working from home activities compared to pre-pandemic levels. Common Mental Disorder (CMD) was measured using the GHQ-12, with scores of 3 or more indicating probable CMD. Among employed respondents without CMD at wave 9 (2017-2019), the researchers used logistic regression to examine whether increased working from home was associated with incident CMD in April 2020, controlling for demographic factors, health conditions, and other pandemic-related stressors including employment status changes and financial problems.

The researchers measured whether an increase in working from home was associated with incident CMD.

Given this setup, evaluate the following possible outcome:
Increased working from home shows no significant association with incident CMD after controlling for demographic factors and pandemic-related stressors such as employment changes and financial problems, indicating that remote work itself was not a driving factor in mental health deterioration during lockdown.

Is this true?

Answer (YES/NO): NO